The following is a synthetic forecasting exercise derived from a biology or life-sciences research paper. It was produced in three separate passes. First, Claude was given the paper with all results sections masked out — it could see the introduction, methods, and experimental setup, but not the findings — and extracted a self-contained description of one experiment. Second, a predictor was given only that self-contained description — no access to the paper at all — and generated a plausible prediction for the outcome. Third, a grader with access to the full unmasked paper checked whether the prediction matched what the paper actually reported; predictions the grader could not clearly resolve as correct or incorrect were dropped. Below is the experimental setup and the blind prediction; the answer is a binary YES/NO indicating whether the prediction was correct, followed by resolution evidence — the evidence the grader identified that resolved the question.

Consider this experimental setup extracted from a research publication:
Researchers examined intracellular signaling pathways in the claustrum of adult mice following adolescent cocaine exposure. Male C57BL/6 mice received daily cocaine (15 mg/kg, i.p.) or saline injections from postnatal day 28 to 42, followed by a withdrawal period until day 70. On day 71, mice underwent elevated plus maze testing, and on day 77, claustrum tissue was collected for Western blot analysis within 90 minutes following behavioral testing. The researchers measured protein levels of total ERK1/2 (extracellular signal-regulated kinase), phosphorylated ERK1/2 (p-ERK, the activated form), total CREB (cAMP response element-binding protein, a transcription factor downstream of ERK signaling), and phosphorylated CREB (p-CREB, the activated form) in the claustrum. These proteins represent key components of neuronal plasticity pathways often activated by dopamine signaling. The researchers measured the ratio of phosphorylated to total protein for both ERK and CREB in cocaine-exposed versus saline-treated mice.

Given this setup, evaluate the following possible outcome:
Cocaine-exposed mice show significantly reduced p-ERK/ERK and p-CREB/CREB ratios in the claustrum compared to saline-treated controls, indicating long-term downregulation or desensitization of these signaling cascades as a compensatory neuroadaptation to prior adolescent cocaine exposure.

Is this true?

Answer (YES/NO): NO